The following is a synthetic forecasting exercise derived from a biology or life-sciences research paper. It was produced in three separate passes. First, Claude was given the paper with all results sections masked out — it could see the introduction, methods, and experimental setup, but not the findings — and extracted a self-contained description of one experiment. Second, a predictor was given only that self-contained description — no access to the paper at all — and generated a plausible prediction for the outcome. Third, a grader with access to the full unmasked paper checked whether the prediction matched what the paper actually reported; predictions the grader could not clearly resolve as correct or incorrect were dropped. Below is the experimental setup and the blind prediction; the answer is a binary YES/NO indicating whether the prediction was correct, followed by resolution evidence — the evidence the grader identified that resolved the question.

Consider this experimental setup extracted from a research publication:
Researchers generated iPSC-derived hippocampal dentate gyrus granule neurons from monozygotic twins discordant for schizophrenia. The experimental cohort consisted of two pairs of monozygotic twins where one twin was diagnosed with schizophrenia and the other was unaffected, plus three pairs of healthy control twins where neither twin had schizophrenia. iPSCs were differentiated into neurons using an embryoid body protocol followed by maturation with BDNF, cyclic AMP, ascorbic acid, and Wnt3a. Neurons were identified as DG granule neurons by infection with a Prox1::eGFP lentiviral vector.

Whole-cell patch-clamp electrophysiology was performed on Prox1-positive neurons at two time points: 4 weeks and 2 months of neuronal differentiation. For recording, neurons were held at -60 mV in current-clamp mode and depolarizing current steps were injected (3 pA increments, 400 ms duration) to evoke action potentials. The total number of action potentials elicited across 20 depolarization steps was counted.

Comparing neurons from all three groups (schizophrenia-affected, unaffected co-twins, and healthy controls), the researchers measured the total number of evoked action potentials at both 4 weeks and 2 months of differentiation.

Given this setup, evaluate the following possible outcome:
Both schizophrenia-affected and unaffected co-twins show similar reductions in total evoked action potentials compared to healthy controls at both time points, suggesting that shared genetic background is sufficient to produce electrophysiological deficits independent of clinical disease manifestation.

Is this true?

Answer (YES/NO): NO